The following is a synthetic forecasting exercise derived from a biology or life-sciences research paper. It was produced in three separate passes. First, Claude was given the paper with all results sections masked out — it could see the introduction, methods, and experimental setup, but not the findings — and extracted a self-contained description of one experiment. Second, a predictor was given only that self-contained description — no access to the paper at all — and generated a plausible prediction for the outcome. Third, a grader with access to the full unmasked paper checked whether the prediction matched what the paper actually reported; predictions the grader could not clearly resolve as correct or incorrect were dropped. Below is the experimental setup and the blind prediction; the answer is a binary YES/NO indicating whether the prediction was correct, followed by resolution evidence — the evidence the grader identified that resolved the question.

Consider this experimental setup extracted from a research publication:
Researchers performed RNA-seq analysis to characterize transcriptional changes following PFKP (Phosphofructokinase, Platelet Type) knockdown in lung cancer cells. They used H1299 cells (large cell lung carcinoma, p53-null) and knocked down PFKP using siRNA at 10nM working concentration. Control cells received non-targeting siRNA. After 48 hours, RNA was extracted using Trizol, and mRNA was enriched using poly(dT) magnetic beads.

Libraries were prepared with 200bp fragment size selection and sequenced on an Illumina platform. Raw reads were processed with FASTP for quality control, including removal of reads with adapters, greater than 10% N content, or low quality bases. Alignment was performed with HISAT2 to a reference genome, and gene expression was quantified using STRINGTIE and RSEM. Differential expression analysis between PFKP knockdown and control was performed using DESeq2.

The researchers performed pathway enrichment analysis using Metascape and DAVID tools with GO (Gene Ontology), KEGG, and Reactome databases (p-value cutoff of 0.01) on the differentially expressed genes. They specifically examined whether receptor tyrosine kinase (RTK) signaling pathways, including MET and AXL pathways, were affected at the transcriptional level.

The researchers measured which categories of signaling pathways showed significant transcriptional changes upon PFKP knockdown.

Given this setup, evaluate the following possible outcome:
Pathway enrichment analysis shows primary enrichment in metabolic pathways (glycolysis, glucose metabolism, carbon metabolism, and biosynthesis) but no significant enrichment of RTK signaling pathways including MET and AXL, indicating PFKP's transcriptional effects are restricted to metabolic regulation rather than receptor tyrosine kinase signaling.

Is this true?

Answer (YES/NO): YES